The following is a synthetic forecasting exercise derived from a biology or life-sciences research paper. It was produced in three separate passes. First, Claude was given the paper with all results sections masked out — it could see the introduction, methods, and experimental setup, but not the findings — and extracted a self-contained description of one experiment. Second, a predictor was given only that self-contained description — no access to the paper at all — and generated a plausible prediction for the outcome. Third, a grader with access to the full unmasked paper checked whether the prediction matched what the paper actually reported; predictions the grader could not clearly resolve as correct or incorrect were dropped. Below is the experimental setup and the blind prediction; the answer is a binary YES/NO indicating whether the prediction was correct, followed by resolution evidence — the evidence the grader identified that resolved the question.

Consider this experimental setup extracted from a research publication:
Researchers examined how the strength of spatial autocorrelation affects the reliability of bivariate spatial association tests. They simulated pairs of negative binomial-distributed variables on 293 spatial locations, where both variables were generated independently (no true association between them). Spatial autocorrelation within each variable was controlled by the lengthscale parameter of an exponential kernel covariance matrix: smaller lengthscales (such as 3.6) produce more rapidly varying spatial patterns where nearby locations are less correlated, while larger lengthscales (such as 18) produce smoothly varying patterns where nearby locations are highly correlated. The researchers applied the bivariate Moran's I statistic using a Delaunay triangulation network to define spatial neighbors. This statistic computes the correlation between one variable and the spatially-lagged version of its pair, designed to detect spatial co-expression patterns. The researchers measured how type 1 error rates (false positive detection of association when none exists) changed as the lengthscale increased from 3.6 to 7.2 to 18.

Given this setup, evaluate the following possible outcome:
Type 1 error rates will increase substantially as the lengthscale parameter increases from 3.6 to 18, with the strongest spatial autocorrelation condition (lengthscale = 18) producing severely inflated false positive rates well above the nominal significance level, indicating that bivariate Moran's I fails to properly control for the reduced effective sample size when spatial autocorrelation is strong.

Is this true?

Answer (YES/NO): YES